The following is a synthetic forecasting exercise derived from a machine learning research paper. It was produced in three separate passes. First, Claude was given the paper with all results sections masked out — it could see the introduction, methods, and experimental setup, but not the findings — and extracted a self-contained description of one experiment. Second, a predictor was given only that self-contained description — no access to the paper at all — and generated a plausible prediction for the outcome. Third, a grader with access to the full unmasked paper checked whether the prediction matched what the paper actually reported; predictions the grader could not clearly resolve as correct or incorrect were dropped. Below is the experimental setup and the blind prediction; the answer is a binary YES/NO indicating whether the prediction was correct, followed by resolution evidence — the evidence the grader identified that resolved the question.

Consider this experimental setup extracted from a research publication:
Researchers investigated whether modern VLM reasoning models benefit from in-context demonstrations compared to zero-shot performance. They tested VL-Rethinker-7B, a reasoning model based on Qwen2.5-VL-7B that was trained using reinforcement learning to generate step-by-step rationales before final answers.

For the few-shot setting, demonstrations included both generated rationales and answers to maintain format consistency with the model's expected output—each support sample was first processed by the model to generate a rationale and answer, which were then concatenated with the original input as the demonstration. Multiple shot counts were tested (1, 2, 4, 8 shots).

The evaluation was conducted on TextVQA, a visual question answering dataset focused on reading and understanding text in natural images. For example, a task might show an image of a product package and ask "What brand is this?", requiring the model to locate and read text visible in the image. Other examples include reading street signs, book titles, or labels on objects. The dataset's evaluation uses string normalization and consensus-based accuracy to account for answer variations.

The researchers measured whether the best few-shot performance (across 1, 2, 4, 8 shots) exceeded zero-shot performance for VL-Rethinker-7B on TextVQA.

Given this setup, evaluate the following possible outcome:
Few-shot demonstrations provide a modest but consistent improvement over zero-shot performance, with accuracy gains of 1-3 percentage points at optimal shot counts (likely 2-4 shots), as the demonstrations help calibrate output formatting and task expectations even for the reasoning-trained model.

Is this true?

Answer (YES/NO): NO